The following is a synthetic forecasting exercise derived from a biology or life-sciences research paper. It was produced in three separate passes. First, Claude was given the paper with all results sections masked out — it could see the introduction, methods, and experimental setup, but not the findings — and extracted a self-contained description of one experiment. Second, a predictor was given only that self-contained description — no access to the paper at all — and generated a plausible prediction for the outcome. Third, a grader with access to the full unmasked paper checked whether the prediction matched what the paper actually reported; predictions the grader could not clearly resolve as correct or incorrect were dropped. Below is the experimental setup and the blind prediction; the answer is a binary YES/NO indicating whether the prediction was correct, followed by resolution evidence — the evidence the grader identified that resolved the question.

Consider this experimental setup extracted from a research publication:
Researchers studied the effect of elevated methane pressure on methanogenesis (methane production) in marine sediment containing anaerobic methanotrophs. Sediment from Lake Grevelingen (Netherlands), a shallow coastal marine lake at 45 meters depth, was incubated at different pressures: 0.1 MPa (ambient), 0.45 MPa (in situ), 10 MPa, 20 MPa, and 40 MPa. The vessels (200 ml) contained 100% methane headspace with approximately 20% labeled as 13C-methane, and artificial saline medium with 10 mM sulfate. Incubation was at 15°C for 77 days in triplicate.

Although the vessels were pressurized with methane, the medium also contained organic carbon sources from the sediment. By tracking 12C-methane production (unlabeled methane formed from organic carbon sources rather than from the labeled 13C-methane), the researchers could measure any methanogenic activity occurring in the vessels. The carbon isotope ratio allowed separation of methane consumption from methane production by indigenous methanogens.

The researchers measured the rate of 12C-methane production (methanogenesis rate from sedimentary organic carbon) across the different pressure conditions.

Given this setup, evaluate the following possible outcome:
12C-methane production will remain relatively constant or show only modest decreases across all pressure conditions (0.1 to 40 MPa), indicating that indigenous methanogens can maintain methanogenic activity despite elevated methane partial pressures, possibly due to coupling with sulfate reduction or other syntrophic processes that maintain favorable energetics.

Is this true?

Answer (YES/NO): NO